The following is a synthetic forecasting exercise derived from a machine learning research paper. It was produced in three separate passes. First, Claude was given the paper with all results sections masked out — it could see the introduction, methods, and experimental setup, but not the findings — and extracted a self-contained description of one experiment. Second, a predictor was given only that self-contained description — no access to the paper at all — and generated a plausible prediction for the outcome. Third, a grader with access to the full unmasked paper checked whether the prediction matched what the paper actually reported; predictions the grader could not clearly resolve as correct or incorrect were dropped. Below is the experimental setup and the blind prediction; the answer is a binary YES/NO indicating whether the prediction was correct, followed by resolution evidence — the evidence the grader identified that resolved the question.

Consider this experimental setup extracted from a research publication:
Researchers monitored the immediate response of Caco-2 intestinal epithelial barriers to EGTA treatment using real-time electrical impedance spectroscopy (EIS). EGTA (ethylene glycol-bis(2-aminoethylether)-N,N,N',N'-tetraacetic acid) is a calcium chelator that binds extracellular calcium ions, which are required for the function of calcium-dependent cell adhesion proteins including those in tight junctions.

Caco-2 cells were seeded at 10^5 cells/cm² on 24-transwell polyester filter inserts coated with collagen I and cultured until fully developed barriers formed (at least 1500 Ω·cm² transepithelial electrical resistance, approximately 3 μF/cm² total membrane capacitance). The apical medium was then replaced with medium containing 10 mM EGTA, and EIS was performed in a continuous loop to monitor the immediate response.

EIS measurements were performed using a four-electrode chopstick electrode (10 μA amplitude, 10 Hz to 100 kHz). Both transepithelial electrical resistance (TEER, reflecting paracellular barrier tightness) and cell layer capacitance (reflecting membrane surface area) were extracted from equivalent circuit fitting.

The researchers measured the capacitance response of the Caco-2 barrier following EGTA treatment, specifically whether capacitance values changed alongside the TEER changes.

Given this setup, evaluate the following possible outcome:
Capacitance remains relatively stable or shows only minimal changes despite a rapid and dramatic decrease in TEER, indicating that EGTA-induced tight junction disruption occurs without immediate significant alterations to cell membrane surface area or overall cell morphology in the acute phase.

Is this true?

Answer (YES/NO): YES